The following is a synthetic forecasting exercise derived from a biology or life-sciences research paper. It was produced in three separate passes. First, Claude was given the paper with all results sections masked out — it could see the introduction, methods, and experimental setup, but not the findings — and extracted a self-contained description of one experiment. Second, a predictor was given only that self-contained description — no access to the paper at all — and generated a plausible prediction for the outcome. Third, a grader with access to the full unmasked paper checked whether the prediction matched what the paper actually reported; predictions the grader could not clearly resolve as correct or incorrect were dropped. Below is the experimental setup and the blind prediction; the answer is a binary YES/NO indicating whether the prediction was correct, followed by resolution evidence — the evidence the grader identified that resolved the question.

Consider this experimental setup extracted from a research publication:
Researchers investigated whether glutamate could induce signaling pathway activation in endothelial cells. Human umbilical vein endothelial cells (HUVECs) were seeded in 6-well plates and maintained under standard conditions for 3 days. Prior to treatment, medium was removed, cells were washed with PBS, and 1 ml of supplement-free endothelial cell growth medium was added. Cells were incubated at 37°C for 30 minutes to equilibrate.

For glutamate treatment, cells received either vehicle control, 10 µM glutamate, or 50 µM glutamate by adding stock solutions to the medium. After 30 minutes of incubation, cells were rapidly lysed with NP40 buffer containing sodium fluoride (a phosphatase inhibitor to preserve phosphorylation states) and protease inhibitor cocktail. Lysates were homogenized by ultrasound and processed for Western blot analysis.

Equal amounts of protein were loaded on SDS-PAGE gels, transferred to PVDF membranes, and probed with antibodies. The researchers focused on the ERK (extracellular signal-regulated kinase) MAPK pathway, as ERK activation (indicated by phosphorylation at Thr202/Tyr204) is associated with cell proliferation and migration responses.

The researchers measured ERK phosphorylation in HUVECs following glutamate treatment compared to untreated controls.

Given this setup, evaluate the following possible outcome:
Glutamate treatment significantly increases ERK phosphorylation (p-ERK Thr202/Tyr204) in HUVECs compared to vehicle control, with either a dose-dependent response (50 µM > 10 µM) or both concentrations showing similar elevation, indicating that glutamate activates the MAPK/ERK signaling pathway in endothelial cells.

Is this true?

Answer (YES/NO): NO